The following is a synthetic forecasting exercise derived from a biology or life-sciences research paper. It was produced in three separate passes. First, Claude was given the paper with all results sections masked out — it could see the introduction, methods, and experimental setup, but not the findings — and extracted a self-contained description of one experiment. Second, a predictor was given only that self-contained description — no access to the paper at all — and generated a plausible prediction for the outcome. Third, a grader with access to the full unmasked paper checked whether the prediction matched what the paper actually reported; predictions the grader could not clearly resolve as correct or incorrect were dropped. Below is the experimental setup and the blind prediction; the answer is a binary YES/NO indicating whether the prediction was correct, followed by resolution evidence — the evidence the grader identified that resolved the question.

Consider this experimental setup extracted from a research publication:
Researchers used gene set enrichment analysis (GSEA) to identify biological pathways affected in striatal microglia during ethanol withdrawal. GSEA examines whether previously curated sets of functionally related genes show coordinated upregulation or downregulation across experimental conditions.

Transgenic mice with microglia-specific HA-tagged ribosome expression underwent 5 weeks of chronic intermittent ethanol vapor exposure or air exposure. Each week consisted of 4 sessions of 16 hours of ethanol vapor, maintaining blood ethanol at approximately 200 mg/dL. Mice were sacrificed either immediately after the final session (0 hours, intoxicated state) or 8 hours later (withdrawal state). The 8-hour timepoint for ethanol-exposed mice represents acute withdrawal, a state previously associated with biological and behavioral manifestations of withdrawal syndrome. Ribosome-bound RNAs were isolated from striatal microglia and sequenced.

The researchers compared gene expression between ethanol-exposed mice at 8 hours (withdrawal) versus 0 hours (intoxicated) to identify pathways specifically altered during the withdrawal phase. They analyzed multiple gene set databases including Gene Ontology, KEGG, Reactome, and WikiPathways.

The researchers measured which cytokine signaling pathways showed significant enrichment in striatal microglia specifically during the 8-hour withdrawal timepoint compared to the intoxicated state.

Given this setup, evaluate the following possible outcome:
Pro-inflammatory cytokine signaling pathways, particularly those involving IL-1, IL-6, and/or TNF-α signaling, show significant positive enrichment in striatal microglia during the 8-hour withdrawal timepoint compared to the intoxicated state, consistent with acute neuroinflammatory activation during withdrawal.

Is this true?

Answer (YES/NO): YES